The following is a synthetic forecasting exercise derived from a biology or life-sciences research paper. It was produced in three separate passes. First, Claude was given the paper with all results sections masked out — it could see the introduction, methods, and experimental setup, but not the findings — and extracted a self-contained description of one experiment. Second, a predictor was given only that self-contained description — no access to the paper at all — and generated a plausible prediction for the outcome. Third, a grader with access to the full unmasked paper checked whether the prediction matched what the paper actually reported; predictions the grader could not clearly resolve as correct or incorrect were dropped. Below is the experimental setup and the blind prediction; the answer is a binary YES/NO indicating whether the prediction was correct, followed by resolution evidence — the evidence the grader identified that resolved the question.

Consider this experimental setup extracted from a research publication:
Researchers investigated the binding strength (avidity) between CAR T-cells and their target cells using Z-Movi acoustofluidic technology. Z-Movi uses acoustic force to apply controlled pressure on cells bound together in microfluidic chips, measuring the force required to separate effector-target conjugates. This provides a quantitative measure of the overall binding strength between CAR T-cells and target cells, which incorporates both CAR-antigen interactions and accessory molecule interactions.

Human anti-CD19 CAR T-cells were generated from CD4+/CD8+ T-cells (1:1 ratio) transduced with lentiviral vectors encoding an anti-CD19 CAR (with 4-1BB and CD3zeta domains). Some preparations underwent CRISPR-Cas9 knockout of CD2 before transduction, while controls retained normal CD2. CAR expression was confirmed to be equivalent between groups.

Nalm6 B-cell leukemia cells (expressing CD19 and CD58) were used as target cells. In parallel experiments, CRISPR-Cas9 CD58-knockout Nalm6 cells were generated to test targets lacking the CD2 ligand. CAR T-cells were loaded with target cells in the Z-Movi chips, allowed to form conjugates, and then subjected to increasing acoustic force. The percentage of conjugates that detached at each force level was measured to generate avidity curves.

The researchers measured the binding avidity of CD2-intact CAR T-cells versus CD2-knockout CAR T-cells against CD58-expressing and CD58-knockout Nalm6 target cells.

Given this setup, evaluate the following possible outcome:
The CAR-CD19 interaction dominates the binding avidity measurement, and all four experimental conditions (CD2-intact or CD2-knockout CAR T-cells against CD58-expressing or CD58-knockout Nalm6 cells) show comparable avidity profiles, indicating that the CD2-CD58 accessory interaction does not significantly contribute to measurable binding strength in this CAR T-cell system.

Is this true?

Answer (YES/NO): NO